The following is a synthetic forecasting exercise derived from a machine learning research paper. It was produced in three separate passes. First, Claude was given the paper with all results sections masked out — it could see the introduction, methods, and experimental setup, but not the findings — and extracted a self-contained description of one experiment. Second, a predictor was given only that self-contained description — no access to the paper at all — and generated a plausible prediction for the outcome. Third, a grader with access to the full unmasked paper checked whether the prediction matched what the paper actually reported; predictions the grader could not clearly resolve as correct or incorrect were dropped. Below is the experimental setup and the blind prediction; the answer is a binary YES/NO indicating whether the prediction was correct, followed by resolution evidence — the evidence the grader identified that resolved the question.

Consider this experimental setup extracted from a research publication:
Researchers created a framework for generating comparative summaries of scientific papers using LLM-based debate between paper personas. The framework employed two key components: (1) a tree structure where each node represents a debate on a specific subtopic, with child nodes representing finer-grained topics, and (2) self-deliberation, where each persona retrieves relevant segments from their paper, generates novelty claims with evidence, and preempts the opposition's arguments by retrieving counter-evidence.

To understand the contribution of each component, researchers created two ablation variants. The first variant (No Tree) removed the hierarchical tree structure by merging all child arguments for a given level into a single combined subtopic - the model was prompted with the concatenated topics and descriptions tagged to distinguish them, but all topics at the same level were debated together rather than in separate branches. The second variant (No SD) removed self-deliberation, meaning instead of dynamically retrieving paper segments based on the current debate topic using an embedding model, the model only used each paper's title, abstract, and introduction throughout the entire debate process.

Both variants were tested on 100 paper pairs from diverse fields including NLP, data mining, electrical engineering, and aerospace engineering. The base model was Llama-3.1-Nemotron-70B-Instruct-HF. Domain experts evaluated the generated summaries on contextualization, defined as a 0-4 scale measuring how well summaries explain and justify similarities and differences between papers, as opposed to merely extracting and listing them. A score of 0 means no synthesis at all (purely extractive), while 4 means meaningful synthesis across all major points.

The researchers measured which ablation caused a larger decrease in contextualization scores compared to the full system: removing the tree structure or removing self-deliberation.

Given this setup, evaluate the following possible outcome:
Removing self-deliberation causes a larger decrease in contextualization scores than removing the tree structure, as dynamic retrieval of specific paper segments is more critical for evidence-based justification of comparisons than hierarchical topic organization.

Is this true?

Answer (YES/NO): NO